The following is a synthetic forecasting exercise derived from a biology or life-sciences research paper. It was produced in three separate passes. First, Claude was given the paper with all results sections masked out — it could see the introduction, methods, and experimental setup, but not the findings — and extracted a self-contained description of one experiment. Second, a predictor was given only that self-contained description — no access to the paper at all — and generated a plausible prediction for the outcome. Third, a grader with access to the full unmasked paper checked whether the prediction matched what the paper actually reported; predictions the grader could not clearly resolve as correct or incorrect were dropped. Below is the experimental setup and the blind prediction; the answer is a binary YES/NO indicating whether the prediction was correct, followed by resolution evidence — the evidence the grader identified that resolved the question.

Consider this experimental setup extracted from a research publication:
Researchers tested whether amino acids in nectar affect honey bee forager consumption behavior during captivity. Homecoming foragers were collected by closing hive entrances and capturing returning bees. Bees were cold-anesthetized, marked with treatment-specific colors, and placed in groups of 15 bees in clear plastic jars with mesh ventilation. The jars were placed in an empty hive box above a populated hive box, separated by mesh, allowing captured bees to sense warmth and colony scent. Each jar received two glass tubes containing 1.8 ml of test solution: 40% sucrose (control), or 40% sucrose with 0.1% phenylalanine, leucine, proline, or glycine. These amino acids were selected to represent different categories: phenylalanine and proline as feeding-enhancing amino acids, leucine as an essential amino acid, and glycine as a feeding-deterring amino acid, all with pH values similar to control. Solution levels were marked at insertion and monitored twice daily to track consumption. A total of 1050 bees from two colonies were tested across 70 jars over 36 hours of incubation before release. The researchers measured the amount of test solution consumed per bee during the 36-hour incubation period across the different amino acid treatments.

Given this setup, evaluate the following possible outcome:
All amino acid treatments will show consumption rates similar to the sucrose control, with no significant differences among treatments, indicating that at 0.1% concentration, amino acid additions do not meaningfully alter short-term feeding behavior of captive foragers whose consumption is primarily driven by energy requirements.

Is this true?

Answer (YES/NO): YES